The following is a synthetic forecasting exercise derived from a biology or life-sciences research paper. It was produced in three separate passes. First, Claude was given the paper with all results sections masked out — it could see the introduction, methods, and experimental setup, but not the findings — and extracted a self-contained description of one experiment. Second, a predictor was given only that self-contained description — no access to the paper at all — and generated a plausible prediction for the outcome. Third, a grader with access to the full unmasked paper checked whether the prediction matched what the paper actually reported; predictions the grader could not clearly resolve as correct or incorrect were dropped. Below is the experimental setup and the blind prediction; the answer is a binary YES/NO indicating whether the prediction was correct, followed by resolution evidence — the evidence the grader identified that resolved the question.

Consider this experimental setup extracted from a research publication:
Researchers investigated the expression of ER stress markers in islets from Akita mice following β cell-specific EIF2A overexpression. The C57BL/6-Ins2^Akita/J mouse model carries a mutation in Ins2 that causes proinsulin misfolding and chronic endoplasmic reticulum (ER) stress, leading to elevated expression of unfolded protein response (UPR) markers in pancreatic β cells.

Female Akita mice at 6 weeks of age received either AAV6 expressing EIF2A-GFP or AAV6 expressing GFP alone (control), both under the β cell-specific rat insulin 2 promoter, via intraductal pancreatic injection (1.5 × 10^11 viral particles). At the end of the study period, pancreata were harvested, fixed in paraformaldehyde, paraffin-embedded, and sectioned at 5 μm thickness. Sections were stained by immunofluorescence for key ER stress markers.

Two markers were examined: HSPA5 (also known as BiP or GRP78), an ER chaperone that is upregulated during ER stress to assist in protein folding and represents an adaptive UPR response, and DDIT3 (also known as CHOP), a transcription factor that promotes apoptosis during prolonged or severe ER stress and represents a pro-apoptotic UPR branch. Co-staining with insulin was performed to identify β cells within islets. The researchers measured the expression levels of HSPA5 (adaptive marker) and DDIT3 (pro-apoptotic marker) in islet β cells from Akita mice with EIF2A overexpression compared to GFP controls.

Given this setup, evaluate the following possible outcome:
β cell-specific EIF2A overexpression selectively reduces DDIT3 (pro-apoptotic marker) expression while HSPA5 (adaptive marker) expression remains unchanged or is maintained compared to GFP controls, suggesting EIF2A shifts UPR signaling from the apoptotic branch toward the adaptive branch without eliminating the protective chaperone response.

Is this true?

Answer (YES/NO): NO